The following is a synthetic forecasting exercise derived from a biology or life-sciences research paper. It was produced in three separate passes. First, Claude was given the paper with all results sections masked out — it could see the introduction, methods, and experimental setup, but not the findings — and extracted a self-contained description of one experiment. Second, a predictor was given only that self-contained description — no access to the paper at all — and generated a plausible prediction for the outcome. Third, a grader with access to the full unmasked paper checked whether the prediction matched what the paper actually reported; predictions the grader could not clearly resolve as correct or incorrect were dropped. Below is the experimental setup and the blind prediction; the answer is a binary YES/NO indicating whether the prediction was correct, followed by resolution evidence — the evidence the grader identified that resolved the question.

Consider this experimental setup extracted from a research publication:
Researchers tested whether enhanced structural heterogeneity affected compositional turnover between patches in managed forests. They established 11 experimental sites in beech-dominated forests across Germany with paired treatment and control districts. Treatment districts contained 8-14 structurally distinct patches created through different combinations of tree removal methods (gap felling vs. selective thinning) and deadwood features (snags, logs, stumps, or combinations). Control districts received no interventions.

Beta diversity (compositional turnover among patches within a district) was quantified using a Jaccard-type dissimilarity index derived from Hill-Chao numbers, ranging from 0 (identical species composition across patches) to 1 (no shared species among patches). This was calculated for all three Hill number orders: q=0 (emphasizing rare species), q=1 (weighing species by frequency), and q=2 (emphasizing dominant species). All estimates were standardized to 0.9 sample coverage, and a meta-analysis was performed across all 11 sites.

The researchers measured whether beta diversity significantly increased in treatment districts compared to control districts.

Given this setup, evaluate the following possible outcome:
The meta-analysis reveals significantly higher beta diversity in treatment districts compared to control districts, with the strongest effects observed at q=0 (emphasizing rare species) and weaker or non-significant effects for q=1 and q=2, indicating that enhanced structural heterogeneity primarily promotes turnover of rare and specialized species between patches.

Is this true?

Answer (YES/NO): NO